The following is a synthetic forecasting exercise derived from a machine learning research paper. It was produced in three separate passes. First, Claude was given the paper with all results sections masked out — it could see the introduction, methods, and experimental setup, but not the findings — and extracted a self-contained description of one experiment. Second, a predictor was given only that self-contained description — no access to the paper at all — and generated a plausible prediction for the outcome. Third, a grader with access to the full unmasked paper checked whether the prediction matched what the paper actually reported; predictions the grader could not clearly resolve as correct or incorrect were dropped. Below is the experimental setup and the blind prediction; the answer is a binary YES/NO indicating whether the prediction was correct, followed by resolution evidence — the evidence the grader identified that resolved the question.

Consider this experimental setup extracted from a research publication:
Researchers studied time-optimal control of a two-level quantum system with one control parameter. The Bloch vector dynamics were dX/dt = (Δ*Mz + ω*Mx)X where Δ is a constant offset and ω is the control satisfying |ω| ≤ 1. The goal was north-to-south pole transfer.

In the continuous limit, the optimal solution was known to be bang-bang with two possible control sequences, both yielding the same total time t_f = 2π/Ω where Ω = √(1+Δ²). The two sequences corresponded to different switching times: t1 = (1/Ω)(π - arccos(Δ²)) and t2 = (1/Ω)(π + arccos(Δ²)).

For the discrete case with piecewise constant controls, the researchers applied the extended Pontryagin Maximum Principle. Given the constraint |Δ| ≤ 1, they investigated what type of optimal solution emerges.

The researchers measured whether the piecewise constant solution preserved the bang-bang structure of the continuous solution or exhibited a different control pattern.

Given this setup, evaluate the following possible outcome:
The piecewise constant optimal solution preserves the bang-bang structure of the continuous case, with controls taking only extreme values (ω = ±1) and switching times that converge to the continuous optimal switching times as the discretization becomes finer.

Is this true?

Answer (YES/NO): NO